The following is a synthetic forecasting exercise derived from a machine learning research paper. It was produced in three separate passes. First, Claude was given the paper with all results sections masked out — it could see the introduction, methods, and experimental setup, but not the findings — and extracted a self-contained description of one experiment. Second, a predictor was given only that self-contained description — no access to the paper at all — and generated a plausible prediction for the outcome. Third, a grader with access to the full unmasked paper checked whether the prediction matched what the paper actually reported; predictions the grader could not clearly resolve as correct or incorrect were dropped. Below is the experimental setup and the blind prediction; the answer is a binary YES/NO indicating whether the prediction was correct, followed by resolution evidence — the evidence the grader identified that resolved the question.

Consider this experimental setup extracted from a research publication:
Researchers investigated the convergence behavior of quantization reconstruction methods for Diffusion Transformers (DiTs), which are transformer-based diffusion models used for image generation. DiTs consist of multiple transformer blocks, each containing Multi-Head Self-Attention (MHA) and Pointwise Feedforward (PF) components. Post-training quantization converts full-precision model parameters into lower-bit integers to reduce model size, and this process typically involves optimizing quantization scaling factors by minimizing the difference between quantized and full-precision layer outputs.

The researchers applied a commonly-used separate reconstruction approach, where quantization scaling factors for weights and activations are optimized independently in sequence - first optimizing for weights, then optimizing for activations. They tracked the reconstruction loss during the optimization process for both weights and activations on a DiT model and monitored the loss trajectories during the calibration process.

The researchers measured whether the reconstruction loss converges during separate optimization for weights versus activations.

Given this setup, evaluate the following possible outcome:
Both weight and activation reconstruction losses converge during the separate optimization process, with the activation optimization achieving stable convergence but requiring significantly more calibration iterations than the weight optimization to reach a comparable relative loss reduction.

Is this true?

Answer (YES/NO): NO